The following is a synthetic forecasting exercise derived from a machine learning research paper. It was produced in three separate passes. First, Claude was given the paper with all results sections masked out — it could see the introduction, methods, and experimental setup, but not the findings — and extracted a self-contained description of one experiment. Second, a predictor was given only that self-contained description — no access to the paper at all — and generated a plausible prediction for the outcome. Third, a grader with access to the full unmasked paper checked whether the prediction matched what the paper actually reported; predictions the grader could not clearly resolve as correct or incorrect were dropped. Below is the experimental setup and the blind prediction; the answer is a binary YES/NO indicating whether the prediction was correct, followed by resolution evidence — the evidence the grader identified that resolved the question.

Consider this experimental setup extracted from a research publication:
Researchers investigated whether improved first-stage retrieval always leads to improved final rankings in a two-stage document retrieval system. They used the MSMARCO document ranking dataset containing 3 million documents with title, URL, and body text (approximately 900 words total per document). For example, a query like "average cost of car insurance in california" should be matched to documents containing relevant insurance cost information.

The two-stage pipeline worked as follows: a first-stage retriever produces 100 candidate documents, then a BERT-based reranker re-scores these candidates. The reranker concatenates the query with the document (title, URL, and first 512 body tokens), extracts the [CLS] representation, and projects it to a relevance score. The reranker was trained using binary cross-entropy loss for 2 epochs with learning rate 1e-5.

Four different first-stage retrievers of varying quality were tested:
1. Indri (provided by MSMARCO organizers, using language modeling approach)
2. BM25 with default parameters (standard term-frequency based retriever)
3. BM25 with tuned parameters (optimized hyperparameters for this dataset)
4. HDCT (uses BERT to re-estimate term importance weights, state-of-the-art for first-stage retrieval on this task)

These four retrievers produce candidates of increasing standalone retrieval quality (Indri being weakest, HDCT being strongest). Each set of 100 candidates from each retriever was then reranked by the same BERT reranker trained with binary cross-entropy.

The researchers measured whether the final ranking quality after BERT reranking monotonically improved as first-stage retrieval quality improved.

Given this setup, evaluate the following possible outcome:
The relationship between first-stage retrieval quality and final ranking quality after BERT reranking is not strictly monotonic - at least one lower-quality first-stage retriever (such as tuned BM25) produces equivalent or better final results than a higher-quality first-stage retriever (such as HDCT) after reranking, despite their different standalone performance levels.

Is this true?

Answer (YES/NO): NO